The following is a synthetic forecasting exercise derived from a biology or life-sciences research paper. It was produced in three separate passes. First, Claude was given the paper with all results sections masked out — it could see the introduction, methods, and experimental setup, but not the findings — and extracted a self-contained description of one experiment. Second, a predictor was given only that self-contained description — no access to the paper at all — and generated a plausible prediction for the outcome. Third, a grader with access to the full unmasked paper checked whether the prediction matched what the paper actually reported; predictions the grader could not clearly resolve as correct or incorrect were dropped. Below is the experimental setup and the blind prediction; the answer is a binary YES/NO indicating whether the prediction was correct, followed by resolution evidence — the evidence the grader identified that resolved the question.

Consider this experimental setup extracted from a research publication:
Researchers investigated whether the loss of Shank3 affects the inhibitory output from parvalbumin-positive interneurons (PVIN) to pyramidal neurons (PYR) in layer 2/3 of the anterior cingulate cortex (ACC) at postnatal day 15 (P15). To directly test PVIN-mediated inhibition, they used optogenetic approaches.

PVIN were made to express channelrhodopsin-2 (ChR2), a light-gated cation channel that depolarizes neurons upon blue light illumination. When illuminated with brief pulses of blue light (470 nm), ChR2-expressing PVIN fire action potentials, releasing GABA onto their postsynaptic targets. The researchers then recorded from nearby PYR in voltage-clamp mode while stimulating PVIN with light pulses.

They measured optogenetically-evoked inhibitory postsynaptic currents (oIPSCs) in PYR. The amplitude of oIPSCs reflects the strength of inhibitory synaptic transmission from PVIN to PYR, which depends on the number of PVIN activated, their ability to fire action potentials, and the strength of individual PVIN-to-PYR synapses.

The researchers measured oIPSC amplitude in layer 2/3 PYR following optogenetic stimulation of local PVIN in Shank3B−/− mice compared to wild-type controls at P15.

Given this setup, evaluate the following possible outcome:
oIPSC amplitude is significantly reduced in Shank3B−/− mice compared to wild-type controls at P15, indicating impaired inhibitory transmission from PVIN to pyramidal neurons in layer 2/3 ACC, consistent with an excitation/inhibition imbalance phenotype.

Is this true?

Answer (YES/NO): YES